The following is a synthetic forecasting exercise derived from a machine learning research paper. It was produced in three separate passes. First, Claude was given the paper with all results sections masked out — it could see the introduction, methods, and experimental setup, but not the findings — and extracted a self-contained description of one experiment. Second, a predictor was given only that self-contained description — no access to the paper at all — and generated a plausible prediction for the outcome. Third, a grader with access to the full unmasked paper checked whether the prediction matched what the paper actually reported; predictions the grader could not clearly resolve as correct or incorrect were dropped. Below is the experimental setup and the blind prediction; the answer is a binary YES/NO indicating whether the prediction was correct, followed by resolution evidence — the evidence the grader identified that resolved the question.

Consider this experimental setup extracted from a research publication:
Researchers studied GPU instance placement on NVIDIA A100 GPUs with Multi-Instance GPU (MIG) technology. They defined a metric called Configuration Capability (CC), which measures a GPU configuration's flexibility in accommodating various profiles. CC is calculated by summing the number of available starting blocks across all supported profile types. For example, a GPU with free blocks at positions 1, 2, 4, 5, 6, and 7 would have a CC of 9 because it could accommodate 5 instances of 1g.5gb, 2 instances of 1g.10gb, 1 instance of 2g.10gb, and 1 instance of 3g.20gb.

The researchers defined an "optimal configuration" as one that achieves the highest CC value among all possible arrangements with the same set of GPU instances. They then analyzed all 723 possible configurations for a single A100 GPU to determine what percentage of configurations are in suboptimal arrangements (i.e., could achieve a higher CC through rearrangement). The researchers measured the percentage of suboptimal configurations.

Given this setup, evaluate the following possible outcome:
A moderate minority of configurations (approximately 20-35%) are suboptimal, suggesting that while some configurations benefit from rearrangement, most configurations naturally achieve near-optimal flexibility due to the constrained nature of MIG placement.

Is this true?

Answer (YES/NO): NO